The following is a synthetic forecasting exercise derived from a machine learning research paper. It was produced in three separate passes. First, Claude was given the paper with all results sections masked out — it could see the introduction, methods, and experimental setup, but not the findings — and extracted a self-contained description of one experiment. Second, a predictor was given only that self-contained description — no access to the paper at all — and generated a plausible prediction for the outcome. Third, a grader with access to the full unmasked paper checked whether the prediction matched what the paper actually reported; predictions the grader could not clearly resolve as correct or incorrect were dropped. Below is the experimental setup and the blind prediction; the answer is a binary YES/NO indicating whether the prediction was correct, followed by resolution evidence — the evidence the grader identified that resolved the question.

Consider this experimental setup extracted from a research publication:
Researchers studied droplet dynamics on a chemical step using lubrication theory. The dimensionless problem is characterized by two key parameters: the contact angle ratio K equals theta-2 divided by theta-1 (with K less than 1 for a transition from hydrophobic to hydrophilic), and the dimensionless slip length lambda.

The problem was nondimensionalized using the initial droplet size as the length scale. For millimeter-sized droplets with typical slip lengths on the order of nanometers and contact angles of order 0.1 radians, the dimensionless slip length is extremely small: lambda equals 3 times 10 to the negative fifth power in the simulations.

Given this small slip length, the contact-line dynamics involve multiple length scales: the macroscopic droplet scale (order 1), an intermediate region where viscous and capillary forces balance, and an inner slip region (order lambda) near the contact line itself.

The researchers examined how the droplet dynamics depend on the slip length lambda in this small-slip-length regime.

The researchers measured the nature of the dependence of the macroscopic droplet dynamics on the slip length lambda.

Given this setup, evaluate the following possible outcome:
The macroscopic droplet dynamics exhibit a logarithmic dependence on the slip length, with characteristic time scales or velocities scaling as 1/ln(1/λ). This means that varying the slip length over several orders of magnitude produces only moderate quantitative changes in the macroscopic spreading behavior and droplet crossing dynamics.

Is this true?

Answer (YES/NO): YES